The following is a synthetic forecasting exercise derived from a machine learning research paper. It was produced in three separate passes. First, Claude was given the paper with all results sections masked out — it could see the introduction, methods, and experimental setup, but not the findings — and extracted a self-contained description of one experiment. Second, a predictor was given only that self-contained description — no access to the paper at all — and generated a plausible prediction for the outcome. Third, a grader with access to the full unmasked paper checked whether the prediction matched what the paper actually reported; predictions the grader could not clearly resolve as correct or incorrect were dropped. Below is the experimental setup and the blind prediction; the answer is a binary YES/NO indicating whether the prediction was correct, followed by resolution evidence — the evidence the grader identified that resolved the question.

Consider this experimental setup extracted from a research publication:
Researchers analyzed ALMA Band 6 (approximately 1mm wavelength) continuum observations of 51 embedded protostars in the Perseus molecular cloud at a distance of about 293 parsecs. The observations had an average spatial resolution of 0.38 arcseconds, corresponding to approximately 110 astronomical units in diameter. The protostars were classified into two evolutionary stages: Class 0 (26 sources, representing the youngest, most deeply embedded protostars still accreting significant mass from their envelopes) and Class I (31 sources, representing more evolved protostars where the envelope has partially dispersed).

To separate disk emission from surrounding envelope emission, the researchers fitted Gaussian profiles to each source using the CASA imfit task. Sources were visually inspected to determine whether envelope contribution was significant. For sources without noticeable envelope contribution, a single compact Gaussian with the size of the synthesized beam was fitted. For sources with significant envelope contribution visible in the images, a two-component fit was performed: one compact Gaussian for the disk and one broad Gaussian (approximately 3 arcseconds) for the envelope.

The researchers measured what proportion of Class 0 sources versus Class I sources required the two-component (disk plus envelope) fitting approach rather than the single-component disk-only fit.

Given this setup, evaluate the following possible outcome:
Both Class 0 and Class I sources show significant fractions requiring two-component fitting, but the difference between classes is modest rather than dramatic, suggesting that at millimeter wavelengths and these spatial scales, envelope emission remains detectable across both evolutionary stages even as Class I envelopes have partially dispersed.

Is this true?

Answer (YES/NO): NO